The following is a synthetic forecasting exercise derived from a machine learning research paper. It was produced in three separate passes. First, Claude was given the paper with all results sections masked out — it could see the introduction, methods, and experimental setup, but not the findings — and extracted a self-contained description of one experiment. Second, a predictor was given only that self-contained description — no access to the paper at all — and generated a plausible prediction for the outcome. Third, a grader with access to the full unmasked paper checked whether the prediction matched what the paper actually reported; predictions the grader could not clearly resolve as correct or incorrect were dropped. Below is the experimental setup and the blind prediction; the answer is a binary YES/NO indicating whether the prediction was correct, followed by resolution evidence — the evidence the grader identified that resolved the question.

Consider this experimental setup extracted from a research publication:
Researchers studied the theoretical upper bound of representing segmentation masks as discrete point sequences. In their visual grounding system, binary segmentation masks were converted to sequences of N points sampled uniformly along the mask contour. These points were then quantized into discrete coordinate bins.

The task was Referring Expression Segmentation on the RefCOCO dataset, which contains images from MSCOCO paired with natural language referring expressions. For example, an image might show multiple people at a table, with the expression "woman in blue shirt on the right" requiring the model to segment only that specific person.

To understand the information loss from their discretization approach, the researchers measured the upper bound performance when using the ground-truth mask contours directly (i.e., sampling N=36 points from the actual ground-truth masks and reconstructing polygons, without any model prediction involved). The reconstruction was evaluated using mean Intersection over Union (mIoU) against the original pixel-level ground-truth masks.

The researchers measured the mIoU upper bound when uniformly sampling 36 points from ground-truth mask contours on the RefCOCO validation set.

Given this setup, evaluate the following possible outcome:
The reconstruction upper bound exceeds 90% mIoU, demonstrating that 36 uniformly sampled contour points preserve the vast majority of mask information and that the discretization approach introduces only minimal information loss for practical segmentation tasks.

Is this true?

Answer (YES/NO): YES